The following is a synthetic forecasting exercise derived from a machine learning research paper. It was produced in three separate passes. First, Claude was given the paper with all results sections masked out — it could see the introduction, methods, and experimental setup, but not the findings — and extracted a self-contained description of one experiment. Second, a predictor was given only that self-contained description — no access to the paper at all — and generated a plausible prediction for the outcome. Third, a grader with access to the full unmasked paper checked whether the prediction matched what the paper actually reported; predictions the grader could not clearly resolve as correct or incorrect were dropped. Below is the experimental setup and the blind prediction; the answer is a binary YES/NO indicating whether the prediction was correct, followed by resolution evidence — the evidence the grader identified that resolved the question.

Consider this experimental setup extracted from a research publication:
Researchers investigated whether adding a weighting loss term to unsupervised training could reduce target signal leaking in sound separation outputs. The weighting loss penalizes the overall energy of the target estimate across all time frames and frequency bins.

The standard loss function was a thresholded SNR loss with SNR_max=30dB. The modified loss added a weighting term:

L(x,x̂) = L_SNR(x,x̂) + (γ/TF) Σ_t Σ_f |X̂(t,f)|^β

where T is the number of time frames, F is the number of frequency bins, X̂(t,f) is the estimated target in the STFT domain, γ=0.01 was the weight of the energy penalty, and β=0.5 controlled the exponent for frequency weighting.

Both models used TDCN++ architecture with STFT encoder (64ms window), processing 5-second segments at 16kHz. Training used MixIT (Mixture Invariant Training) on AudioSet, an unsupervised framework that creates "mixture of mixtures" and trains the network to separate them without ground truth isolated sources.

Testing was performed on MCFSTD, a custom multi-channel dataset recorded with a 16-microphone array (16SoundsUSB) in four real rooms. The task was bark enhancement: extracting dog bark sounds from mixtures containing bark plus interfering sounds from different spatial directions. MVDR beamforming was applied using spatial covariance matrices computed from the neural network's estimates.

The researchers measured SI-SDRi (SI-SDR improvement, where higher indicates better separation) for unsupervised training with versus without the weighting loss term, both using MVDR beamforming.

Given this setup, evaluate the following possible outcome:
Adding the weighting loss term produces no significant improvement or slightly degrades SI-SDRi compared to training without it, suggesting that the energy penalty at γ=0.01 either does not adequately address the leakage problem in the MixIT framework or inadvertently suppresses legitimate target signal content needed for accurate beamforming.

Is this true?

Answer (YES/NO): YES